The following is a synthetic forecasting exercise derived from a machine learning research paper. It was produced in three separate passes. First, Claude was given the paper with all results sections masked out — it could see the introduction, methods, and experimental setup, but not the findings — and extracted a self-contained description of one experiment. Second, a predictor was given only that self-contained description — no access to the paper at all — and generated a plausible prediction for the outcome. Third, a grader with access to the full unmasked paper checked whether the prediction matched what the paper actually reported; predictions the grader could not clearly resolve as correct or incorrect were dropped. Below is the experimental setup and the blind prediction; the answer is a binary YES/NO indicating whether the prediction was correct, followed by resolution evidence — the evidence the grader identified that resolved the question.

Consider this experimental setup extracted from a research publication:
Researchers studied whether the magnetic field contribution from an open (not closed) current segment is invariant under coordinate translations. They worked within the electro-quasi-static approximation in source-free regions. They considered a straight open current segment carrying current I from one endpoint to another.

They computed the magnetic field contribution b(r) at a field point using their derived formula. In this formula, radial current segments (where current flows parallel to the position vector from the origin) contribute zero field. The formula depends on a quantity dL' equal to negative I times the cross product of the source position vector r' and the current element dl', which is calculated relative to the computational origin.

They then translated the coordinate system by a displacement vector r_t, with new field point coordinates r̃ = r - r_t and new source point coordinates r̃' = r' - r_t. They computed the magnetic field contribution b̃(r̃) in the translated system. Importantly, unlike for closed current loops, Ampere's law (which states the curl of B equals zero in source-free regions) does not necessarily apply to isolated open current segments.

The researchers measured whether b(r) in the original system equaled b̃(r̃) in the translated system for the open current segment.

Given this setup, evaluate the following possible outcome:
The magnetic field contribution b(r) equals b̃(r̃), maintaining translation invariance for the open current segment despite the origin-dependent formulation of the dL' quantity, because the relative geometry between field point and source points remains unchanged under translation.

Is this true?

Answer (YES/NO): NO